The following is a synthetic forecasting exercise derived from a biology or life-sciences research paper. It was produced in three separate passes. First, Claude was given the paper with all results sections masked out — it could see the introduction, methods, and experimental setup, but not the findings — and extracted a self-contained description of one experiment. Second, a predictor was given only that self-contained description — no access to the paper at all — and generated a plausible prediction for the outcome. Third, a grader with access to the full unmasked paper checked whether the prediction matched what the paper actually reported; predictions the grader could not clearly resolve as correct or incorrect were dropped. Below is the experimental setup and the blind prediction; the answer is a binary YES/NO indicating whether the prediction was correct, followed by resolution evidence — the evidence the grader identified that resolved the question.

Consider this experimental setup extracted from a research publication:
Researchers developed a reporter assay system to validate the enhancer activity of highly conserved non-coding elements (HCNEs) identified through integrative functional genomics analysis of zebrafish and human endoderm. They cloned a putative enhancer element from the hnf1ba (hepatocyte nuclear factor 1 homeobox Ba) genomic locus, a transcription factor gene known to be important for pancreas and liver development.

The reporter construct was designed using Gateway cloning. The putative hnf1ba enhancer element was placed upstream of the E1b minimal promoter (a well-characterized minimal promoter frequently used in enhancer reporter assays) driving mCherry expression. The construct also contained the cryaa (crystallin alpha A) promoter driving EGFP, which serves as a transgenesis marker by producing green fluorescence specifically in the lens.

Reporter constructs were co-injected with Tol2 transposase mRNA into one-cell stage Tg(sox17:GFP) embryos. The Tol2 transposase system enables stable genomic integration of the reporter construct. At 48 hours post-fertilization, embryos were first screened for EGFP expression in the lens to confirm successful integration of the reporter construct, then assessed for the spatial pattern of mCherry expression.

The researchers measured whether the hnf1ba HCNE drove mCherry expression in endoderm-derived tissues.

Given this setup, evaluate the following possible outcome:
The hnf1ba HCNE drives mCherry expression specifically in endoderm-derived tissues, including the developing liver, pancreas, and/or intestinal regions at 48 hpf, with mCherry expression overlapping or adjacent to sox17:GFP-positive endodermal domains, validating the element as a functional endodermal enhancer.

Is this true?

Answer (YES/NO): NO